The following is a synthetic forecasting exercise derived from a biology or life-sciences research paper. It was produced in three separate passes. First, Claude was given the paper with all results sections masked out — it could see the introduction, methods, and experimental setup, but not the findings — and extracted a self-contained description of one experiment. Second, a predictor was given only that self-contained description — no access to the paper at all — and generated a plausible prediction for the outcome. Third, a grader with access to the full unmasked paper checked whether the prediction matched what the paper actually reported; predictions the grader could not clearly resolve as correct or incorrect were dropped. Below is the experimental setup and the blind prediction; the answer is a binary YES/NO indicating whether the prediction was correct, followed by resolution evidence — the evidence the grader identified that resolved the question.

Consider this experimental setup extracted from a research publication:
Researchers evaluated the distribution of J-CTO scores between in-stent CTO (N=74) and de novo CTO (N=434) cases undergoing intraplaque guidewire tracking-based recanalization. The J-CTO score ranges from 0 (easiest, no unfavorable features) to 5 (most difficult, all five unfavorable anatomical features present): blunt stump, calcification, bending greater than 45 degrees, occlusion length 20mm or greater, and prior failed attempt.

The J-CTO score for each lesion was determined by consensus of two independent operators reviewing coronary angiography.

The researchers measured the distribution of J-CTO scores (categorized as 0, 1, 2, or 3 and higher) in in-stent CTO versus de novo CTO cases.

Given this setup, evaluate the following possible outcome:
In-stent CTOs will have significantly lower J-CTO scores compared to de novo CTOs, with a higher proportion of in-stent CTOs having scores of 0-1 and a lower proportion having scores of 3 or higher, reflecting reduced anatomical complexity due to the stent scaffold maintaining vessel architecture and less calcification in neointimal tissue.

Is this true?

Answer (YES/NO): YES